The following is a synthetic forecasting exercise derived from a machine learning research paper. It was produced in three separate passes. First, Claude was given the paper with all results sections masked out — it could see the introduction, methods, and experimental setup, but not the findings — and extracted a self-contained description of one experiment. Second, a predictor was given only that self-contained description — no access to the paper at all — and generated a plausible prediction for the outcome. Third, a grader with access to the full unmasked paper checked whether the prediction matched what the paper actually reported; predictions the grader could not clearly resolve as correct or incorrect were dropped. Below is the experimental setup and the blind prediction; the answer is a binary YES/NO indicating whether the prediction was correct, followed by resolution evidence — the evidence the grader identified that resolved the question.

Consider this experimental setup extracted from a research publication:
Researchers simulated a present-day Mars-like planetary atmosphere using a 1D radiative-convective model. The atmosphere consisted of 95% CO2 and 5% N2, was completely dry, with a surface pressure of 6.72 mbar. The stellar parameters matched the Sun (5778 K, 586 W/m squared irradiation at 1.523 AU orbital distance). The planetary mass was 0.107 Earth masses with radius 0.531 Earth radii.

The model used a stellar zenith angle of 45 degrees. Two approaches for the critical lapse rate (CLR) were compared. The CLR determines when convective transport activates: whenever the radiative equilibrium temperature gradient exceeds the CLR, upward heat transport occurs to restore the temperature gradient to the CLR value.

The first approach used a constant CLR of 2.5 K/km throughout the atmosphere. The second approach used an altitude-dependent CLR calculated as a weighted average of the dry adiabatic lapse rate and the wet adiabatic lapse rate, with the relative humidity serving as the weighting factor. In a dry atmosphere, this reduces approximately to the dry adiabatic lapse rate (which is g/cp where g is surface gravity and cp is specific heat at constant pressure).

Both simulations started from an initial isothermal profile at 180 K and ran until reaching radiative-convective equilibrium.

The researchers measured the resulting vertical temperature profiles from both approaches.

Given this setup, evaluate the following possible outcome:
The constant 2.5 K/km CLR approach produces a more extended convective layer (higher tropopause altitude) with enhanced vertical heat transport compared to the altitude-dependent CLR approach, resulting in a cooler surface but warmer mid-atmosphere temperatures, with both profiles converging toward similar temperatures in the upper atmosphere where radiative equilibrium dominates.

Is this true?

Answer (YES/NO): NO